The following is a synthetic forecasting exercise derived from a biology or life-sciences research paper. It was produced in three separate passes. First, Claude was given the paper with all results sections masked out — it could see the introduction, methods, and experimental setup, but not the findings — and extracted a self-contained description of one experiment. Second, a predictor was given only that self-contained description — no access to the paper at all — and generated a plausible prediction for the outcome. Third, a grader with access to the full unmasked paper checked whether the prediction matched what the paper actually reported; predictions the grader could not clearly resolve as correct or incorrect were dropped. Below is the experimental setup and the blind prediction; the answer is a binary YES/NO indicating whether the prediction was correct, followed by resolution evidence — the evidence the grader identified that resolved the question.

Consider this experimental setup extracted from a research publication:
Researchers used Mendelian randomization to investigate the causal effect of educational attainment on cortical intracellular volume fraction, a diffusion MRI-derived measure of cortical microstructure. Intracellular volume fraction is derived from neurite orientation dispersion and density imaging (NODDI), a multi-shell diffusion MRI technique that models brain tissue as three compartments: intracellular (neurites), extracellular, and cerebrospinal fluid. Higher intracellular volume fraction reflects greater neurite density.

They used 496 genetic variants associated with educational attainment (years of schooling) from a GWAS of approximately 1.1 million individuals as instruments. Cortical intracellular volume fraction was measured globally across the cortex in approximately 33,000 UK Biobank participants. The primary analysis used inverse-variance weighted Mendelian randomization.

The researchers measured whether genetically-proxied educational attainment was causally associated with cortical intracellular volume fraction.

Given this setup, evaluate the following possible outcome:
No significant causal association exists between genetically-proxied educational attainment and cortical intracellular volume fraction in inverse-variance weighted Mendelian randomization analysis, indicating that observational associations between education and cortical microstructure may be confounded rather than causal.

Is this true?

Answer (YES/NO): NO